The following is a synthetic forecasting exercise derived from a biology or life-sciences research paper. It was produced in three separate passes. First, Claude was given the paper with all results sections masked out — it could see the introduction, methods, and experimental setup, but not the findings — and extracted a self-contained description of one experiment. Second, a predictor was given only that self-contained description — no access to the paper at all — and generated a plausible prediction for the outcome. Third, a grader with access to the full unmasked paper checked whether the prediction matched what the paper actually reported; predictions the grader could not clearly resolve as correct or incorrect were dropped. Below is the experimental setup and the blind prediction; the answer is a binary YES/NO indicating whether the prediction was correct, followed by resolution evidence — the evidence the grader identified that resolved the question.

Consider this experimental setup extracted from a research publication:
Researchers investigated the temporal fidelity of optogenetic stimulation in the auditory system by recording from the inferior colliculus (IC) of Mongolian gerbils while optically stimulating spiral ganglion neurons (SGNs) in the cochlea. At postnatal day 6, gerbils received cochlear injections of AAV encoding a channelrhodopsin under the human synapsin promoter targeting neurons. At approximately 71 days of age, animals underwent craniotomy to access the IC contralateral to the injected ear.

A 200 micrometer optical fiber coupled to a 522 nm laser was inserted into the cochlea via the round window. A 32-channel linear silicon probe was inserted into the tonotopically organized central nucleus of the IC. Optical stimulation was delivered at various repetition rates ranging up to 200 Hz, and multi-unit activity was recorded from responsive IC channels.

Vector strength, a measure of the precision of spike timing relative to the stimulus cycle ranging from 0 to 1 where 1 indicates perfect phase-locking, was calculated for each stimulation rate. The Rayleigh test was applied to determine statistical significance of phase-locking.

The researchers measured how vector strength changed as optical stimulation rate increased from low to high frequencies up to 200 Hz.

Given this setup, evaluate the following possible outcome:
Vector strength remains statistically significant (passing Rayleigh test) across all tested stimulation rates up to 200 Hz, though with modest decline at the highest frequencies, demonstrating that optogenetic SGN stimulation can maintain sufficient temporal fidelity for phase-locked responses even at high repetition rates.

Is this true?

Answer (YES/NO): NO